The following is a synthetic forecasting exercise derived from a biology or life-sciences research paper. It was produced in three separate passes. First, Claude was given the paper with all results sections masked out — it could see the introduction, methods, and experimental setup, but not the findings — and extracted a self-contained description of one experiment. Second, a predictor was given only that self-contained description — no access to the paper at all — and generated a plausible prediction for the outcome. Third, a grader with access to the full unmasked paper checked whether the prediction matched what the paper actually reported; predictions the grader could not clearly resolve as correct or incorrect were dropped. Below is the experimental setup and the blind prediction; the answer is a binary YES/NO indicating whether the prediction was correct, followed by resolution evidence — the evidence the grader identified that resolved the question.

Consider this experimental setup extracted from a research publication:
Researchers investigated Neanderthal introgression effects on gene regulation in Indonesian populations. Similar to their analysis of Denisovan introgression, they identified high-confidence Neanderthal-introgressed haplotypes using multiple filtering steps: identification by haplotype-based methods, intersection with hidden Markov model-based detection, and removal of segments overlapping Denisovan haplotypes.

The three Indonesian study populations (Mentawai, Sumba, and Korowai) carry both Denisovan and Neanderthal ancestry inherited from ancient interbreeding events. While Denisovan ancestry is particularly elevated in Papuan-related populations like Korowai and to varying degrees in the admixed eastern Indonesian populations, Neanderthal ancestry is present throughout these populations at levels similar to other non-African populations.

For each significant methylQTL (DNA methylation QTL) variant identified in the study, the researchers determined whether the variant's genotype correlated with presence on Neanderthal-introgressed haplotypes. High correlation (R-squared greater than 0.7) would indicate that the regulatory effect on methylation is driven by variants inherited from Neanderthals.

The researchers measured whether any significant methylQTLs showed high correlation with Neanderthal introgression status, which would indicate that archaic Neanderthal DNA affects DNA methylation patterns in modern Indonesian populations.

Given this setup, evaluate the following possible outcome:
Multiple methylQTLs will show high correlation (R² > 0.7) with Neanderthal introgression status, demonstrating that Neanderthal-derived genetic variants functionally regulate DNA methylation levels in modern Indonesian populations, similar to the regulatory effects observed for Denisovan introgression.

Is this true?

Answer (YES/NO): YES